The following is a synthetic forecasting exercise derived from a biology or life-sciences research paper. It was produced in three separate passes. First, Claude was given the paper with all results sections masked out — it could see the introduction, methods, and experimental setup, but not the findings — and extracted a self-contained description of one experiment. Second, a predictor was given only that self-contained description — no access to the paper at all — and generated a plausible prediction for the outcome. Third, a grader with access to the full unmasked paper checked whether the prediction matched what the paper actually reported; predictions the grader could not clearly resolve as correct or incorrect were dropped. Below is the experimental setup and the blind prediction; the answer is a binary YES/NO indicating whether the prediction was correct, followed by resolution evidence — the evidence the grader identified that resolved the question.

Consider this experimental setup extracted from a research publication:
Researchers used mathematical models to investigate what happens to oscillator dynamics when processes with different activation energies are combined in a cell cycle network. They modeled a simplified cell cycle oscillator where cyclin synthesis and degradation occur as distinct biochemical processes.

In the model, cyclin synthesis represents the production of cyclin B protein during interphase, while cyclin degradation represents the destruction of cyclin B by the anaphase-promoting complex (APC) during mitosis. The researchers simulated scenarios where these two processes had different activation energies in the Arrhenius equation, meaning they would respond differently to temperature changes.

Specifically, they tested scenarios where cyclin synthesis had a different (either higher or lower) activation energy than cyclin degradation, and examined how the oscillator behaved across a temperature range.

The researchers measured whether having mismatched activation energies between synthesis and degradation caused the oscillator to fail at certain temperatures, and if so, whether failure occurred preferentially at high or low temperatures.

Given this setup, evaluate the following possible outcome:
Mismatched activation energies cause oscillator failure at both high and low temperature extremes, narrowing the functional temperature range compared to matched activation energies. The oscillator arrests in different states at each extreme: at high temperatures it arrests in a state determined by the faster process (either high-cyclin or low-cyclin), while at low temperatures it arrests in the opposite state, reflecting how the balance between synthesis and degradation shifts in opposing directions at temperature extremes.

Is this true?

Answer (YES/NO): YES